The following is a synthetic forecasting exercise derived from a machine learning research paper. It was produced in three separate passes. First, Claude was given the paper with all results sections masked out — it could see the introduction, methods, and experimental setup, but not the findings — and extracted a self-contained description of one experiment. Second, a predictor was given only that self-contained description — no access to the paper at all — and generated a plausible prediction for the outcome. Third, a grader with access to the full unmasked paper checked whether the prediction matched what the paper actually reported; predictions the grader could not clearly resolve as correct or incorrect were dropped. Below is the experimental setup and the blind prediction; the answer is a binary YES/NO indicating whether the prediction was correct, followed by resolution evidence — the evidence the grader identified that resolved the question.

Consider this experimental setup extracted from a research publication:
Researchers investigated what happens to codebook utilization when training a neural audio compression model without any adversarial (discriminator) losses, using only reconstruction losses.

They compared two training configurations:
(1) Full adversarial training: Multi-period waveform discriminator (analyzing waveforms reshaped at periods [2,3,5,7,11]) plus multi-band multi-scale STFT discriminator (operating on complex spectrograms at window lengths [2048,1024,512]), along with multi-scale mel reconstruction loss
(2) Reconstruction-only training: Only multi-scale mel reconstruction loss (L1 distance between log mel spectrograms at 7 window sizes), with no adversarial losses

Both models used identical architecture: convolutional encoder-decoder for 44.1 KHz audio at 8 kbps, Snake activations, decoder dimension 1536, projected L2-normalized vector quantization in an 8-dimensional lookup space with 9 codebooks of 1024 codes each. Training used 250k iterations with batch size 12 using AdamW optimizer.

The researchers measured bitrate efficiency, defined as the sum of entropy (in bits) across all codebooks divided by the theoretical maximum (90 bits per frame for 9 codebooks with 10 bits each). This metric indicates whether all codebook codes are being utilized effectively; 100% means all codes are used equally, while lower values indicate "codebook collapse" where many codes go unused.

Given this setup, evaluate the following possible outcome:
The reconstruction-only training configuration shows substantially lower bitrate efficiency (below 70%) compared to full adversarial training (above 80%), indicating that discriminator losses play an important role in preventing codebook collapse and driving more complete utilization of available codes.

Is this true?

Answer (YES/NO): YES